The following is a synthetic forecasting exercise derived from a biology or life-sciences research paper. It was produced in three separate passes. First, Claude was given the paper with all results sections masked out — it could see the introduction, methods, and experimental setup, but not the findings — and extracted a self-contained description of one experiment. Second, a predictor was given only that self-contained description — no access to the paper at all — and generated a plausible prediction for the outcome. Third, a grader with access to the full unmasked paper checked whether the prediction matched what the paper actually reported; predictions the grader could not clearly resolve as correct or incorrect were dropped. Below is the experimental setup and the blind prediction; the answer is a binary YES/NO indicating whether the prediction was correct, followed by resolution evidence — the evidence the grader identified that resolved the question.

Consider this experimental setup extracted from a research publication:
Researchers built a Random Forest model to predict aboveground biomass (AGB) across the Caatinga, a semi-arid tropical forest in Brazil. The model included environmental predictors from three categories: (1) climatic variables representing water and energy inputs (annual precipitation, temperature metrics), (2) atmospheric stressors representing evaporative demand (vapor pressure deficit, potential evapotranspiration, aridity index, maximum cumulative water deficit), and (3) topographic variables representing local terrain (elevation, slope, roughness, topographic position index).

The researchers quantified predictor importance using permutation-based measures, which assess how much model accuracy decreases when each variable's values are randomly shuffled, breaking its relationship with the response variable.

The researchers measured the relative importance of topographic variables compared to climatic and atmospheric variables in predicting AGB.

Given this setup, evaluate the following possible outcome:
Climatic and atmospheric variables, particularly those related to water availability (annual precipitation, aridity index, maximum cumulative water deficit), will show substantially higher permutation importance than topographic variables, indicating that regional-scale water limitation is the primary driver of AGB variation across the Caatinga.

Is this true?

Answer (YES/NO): NO